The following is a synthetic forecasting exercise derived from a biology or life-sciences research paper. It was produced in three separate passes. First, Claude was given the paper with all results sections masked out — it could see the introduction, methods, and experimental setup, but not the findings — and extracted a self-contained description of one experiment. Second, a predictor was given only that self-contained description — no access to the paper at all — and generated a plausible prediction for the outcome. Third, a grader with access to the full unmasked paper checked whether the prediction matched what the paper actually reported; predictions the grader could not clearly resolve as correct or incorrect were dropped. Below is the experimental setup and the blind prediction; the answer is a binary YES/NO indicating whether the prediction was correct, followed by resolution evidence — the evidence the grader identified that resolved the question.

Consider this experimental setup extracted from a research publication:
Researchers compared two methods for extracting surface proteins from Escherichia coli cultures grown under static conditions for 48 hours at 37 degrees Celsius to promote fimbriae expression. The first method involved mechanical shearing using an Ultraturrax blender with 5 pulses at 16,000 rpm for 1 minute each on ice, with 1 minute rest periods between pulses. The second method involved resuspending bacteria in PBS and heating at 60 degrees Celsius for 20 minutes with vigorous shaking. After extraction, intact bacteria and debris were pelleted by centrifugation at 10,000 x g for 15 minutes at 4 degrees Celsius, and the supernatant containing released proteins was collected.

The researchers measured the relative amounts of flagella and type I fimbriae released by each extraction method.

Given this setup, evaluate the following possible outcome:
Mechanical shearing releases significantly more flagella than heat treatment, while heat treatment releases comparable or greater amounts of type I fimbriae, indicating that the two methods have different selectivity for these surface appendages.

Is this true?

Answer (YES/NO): NO